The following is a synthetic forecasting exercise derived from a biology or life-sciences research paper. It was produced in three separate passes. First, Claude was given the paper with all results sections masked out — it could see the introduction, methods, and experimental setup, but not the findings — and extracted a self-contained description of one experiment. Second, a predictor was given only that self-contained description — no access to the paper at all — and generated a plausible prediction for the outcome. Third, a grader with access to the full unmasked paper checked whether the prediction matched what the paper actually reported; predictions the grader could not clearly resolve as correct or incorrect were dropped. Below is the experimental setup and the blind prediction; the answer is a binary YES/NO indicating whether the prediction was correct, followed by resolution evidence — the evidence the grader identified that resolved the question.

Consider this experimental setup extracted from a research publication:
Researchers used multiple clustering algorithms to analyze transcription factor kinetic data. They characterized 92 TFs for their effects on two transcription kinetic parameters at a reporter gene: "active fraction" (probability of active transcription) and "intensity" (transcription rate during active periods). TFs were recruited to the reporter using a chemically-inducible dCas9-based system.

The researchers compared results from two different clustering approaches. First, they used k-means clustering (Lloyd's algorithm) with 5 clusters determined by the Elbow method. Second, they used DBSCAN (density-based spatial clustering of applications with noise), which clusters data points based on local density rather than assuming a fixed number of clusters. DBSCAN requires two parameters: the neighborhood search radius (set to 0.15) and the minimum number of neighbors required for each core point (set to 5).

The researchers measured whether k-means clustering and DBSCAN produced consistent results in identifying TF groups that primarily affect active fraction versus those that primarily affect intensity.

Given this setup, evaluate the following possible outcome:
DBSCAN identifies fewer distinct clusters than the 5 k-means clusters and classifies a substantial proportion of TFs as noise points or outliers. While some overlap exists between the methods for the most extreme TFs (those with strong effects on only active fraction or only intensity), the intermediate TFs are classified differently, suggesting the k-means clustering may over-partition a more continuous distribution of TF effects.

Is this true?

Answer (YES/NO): NO